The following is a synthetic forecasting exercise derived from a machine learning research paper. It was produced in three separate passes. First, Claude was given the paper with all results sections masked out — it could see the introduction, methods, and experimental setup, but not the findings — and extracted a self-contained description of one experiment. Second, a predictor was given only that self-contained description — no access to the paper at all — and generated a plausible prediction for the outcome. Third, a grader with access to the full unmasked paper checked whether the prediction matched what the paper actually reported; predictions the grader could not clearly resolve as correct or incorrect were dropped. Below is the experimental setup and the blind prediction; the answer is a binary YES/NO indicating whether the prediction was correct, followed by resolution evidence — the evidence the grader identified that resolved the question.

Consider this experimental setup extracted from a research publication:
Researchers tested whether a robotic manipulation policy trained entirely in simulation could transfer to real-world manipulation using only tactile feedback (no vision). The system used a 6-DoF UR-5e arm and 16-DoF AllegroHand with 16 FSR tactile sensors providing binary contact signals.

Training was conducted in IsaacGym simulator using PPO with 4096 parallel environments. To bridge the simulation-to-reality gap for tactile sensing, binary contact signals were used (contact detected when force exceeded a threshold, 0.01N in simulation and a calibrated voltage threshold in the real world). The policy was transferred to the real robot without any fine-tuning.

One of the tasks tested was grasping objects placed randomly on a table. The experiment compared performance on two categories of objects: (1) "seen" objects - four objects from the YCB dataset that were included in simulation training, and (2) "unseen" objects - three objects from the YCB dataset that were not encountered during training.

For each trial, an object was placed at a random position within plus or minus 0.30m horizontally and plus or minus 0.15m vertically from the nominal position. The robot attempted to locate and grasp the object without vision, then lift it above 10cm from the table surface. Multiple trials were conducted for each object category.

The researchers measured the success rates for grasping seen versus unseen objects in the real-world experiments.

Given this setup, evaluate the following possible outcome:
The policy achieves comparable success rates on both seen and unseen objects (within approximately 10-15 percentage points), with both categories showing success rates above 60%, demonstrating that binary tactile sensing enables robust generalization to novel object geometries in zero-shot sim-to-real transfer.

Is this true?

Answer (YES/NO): NO